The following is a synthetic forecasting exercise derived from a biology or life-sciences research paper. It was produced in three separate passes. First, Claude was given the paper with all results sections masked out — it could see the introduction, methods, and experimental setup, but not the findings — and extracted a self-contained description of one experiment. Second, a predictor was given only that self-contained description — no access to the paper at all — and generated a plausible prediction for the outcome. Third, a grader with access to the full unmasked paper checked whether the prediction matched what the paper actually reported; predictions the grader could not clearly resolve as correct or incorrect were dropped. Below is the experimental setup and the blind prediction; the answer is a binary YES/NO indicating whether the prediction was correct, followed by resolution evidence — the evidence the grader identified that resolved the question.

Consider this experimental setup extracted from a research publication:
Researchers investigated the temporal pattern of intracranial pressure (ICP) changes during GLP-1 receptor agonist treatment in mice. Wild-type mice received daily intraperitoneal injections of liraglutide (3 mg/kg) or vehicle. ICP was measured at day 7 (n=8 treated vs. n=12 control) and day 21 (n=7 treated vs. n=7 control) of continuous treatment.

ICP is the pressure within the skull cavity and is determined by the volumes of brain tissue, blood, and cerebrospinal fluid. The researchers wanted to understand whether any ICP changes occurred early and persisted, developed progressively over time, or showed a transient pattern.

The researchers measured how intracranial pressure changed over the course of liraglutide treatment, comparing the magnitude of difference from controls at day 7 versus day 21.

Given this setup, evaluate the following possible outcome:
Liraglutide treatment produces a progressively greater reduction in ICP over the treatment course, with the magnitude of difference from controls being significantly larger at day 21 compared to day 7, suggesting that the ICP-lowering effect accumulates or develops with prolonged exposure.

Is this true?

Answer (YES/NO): NO